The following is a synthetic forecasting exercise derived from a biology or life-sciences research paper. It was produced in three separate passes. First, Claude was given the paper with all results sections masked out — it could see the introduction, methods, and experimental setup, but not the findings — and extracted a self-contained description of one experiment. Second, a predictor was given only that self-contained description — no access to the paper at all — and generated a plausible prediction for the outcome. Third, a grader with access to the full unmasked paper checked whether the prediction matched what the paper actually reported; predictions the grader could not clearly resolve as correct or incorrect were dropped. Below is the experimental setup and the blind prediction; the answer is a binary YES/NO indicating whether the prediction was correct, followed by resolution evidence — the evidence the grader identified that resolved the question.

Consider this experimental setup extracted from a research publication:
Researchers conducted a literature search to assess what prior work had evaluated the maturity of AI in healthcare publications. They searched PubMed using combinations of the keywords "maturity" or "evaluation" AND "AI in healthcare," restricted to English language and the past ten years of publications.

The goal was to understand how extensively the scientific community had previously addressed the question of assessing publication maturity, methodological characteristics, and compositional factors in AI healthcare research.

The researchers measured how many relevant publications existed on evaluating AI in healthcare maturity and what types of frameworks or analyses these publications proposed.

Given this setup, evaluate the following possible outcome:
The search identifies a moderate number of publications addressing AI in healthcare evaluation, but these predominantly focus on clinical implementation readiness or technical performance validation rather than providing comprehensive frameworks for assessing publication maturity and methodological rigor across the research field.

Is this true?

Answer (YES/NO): NO